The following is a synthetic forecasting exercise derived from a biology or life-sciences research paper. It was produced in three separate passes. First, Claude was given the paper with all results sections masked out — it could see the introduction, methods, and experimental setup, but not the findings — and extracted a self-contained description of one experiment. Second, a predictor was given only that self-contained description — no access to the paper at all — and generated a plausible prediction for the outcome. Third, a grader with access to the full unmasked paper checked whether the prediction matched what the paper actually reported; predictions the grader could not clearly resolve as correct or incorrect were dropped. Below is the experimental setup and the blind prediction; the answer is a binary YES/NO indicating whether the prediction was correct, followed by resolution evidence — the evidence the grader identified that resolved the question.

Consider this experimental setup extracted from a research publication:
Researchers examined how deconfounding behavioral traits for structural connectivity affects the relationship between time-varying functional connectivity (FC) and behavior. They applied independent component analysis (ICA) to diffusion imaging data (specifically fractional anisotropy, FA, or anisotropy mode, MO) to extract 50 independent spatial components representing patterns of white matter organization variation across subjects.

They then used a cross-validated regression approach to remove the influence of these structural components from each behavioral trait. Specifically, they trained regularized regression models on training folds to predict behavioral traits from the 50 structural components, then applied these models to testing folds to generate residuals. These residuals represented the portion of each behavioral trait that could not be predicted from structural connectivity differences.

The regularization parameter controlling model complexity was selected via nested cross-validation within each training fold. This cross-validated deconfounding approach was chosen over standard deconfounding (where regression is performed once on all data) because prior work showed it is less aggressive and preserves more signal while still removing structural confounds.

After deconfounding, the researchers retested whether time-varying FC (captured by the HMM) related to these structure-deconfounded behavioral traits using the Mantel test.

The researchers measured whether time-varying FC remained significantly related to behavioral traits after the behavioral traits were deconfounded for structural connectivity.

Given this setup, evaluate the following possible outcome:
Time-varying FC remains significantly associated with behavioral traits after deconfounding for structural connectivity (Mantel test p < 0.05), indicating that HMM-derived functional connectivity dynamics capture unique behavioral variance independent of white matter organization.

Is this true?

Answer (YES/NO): YES